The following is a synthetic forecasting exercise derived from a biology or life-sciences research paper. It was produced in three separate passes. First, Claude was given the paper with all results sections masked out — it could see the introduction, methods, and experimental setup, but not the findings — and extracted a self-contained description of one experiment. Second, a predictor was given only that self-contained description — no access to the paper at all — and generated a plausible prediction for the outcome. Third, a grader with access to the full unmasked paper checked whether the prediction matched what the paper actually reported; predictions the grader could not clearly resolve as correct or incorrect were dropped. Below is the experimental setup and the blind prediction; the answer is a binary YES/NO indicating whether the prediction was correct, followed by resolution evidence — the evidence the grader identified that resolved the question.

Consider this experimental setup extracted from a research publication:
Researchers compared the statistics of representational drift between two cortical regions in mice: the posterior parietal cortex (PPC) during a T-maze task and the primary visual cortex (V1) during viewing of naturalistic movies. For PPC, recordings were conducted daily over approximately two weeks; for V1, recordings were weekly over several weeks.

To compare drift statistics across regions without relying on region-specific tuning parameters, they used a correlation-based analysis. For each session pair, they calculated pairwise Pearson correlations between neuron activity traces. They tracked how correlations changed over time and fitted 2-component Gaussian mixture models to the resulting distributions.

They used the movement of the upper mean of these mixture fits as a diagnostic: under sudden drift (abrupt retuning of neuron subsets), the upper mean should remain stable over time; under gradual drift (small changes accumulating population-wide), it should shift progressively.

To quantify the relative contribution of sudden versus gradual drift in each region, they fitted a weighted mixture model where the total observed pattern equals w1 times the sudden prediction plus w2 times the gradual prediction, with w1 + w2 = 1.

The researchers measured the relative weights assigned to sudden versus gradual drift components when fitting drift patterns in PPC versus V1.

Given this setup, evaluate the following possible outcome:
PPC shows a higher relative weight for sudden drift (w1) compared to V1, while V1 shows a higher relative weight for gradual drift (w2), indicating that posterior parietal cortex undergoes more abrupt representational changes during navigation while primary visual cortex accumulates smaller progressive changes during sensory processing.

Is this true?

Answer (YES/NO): YES